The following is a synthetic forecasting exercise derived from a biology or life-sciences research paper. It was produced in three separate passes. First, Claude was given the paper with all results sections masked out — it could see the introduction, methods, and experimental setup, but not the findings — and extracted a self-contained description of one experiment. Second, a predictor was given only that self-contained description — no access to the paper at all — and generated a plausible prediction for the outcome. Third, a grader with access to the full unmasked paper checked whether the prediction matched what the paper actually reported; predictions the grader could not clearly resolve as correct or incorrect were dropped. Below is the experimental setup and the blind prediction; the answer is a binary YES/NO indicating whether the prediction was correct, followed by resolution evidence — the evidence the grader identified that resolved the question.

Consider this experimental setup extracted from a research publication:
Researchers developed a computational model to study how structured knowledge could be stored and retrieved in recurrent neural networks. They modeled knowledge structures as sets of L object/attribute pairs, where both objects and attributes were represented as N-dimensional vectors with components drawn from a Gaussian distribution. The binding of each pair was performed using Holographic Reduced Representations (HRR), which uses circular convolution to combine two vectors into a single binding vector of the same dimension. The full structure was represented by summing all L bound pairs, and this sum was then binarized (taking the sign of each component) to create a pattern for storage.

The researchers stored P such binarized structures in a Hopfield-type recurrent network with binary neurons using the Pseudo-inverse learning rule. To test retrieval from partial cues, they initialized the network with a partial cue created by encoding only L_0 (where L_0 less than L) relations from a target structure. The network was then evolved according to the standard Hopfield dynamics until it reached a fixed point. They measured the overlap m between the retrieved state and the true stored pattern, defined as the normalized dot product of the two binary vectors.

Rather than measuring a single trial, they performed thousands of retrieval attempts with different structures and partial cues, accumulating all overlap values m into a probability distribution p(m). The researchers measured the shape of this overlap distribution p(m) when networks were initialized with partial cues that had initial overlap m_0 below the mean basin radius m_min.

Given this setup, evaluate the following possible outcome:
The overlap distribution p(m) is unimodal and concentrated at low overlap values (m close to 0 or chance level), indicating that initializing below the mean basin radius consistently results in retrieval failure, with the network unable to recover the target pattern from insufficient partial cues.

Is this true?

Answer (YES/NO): NO